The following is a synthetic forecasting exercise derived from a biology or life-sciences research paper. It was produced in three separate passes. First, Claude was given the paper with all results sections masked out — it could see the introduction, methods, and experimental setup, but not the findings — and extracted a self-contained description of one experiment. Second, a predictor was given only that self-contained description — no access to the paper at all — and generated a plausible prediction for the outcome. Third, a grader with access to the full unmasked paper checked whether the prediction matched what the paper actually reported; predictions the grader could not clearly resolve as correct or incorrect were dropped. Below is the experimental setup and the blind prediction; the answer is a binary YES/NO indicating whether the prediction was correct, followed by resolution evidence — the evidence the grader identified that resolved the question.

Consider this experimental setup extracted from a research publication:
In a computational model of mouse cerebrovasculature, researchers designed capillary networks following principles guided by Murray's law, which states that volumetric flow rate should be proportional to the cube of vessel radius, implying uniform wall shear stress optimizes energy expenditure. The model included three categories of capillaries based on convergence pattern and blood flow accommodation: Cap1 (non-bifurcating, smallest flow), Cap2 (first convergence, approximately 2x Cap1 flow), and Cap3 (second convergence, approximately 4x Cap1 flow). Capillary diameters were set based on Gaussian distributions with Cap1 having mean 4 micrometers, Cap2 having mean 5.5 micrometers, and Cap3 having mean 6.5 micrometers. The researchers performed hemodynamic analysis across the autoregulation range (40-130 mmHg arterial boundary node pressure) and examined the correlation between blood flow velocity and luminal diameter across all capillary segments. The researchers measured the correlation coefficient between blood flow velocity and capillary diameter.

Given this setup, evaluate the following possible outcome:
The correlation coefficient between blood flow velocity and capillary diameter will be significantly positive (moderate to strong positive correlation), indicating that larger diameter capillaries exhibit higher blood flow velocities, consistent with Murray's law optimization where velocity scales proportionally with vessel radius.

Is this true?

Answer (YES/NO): NO